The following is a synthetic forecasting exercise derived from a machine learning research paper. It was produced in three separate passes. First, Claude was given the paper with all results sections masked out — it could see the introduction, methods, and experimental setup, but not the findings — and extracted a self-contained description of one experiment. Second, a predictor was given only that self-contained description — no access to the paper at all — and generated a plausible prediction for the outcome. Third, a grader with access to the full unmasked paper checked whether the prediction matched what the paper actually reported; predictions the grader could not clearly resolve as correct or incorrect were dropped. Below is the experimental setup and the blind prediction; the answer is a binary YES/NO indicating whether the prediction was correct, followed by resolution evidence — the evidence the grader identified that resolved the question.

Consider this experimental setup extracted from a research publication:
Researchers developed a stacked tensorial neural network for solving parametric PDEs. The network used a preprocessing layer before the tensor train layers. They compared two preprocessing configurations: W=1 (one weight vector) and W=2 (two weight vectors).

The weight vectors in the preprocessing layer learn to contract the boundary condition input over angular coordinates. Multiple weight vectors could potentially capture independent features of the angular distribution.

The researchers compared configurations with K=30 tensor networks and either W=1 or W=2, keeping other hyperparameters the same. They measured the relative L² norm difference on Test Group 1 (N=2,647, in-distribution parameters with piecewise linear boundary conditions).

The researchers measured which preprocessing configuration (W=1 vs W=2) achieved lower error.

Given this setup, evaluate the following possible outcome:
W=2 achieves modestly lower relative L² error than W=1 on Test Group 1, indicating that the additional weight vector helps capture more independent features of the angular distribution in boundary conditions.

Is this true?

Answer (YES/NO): YES